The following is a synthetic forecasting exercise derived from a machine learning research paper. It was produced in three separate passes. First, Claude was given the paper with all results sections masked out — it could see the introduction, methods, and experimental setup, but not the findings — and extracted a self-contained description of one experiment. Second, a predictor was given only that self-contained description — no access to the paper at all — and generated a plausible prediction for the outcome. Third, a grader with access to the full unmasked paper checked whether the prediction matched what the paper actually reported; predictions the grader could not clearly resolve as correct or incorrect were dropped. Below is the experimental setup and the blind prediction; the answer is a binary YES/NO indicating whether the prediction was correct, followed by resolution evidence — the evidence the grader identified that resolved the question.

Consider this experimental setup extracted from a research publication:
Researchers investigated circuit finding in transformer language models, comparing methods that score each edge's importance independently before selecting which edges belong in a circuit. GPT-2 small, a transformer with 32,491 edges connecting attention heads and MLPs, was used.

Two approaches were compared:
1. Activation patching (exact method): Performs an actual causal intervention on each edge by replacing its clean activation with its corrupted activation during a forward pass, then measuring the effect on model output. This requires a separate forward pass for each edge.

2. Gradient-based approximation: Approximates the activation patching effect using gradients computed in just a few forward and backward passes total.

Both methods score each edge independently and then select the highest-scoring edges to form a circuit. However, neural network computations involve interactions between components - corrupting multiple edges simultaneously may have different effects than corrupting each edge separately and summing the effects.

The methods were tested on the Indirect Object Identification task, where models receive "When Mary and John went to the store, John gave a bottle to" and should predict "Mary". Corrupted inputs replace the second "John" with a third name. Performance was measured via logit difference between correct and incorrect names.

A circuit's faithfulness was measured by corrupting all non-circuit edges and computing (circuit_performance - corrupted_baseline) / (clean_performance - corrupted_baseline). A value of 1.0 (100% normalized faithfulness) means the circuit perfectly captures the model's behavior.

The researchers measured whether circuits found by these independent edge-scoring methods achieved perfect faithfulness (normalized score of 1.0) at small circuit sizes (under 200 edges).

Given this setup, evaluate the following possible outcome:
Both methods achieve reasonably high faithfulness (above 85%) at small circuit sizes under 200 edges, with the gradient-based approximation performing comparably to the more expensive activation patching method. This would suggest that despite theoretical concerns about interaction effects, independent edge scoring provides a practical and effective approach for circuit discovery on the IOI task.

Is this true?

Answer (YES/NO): NO